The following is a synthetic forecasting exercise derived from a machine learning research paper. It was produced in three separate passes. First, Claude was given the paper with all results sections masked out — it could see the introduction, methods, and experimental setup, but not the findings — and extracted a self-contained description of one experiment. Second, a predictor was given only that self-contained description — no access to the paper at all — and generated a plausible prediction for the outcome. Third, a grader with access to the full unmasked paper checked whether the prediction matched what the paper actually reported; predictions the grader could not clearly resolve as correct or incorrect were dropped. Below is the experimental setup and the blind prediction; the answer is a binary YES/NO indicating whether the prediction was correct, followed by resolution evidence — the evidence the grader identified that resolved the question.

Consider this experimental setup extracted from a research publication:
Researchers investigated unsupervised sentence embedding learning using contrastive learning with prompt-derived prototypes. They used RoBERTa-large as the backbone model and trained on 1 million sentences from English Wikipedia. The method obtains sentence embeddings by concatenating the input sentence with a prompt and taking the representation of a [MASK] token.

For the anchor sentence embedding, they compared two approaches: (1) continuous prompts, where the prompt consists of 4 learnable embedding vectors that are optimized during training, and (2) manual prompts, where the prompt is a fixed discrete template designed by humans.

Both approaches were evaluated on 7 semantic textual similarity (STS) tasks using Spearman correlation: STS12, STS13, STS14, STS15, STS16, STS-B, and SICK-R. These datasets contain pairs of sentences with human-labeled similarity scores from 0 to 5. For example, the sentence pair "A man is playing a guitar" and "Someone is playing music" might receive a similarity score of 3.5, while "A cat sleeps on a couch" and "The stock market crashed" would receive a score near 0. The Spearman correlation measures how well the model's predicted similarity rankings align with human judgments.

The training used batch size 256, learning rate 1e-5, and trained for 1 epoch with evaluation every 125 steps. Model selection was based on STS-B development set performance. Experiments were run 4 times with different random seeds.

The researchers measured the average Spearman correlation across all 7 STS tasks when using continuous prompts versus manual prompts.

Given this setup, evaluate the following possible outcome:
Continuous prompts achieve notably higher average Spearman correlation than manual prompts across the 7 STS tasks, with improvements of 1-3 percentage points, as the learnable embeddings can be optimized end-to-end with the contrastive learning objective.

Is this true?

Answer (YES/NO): NO